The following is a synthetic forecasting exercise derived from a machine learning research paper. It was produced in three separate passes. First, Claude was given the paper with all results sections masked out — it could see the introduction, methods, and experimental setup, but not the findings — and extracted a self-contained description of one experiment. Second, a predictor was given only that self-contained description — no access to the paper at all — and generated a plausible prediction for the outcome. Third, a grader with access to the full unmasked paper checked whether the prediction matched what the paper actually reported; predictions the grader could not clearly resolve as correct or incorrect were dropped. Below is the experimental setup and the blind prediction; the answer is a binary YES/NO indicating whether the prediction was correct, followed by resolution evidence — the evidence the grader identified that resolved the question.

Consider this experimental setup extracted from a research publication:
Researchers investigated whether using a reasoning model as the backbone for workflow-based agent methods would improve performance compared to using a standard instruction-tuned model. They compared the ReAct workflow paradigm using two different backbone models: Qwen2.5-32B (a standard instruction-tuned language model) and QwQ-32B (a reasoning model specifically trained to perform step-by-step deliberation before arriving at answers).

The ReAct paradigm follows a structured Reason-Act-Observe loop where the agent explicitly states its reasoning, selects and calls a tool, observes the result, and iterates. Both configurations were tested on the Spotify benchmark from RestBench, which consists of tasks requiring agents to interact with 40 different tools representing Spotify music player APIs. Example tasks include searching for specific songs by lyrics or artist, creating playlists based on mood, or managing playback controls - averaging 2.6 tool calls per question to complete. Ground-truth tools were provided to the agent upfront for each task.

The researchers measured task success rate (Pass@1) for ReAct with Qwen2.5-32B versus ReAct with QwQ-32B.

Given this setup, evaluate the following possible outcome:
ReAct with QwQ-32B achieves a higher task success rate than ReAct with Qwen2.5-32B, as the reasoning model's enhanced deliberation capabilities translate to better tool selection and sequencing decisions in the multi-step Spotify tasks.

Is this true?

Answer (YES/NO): YES